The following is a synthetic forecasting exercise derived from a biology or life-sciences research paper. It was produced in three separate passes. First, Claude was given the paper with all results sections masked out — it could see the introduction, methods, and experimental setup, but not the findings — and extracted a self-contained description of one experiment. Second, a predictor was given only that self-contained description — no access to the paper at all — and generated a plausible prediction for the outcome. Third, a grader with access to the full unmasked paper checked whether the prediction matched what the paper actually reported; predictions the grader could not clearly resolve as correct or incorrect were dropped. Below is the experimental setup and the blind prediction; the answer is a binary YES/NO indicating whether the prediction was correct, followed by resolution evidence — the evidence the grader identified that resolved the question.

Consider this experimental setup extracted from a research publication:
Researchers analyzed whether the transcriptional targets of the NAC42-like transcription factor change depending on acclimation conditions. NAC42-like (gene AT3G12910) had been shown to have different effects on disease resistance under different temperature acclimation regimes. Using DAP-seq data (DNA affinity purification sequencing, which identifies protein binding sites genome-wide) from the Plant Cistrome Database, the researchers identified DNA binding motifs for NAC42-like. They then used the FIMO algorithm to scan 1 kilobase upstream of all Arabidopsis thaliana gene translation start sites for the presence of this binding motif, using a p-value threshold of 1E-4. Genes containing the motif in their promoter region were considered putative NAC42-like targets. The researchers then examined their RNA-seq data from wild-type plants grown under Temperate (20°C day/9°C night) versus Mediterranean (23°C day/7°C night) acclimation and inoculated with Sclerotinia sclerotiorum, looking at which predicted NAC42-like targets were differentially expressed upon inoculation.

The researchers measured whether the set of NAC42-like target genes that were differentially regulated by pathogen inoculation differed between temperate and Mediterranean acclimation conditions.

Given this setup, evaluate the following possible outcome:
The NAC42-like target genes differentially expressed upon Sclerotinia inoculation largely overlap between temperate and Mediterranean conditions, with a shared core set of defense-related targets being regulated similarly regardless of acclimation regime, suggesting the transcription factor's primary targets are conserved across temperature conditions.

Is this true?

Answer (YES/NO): NO